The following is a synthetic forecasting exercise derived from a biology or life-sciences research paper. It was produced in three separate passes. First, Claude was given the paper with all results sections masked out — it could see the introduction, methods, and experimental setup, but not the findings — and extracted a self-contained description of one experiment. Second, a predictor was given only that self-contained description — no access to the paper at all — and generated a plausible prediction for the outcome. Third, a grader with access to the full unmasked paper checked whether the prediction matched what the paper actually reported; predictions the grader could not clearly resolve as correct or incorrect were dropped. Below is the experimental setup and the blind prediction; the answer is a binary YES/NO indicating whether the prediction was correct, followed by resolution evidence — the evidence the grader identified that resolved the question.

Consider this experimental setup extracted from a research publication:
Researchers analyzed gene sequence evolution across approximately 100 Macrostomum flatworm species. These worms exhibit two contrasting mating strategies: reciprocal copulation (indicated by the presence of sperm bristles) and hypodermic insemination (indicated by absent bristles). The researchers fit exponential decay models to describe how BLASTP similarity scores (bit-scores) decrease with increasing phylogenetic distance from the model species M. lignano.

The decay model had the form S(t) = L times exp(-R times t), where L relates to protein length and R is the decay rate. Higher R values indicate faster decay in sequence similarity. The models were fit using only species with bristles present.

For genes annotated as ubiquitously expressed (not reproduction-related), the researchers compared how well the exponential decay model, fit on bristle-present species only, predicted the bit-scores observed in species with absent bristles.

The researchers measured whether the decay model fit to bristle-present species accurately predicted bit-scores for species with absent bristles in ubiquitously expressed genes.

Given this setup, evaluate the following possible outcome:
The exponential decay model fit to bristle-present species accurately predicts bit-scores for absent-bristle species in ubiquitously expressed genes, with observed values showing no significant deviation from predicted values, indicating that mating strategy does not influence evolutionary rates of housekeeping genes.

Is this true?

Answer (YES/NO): YES